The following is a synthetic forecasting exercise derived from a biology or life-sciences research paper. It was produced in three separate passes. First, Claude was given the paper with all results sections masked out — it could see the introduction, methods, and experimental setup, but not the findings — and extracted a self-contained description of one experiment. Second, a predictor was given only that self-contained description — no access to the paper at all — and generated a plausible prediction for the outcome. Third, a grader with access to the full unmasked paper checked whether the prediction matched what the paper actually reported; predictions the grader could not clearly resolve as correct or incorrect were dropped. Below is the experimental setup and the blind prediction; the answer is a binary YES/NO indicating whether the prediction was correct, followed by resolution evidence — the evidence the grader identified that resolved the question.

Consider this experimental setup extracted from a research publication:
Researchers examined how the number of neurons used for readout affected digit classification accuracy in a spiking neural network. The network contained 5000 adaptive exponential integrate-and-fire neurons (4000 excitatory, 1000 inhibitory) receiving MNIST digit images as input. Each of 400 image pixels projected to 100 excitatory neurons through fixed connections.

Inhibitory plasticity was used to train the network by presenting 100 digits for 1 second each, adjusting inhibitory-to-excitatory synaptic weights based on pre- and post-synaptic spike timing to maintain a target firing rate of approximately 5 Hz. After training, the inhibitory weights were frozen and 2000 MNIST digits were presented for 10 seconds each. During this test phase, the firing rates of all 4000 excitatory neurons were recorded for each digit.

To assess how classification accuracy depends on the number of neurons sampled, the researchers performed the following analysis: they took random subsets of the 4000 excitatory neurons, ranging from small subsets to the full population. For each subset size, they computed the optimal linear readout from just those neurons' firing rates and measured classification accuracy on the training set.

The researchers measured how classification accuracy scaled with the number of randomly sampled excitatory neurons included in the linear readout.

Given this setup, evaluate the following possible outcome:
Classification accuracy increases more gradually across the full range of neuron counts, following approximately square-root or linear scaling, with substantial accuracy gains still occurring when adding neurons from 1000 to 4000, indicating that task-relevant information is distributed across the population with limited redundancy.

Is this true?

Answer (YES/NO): NO